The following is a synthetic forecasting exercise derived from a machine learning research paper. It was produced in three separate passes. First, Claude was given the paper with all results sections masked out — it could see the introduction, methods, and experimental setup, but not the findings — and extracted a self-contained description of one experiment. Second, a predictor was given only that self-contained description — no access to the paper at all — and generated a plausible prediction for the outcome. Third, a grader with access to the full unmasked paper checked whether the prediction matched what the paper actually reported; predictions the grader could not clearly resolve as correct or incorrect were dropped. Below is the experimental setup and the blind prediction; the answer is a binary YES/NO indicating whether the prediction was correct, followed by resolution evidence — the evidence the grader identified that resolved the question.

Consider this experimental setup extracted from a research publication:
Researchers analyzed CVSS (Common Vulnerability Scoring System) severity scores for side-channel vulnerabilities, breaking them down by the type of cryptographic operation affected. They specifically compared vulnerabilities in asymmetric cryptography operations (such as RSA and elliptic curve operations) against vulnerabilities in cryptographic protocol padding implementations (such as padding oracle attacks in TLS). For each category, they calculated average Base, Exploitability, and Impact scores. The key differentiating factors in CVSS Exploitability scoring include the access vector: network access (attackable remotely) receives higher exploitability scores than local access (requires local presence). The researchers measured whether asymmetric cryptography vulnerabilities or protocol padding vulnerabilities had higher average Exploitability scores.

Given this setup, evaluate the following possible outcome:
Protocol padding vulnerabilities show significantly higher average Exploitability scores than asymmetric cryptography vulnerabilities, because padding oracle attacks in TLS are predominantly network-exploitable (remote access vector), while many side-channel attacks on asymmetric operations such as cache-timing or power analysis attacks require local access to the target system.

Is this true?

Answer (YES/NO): YES